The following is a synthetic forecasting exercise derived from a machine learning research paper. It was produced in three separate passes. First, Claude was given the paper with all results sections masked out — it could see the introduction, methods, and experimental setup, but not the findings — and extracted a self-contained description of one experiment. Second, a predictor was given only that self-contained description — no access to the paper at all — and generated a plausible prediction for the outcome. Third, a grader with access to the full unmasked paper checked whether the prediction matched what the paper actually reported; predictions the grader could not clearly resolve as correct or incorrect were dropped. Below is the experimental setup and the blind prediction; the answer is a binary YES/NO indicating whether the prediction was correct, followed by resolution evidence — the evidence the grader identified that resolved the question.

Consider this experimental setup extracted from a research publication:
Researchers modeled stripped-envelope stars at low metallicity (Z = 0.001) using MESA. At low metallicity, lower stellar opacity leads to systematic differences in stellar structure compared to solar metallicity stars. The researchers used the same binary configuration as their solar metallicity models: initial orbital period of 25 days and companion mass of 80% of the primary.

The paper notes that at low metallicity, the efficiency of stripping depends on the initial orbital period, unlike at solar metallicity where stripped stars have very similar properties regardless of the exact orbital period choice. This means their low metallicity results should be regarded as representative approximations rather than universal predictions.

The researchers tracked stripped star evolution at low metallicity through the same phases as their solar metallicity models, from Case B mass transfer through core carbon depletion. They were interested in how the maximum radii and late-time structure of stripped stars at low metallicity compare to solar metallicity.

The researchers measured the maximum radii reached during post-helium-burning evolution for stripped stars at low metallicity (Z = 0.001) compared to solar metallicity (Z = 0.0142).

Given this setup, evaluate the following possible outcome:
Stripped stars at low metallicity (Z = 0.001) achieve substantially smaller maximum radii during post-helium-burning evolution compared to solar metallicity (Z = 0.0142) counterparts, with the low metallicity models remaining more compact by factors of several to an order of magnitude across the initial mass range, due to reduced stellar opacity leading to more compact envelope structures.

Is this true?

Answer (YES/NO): NO